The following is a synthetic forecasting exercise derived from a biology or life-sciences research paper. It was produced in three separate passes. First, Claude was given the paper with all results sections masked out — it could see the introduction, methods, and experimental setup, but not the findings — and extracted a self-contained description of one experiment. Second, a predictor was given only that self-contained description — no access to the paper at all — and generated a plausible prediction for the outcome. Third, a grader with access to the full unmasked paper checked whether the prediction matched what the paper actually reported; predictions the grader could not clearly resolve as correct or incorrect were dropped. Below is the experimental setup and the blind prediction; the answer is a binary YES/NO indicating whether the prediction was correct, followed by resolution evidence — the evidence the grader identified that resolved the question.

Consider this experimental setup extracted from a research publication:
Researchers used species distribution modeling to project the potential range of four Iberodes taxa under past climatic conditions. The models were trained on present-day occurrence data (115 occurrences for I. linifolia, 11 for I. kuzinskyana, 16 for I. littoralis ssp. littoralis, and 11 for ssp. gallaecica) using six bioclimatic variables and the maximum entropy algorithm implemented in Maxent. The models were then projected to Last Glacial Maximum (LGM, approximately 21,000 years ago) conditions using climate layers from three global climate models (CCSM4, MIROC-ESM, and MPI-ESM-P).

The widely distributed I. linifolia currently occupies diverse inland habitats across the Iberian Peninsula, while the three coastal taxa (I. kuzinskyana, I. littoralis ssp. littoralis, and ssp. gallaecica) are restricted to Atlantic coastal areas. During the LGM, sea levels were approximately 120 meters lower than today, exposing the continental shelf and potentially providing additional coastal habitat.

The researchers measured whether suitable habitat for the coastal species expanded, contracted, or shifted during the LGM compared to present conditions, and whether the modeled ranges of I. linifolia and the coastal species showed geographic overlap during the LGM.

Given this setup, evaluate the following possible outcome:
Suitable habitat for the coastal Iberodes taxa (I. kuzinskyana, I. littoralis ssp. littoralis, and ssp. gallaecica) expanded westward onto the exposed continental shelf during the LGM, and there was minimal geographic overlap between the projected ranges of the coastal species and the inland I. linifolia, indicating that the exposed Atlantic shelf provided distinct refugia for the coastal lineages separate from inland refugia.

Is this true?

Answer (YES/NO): NO